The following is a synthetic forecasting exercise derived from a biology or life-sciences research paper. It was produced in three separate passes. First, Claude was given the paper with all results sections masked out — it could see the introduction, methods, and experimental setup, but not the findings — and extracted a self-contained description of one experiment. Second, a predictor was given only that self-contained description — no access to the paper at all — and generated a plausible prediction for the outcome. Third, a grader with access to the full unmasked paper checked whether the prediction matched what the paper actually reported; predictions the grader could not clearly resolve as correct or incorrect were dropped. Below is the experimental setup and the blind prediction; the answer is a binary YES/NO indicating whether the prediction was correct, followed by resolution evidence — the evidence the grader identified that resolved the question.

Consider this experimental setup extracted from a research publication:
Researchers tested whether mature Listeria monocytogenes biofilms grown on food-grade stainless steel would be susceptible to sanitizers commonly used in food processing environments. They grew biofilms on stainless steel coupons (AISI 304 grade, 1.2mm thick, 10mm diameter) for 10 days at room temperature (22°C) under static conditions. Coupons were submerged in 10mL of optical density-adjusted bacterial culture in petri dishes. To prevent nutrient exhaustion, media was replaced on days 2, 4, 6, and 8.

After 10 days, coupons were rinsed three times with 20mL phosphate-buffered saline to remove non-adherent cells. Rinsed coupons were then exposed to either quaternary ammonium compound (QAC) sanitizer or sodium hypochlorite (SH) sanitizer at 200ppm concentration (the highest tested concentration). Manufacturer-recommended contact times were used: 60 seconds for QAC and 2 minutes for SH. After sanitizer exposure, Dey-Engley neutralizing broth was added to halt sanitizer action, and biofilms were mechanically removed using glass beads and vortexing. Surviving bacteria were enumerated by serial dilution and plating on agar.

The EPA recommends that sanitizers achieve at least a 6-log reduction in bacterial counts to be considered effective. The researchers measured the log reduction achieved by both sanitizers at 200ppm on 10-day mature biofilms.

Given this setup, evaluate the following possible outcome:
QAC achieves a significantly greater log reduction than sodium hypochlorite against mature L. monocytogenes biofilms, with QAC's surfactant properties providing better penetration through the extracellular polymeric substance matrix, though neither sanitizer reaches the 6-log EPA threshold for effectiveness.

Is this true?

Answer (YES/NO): NO